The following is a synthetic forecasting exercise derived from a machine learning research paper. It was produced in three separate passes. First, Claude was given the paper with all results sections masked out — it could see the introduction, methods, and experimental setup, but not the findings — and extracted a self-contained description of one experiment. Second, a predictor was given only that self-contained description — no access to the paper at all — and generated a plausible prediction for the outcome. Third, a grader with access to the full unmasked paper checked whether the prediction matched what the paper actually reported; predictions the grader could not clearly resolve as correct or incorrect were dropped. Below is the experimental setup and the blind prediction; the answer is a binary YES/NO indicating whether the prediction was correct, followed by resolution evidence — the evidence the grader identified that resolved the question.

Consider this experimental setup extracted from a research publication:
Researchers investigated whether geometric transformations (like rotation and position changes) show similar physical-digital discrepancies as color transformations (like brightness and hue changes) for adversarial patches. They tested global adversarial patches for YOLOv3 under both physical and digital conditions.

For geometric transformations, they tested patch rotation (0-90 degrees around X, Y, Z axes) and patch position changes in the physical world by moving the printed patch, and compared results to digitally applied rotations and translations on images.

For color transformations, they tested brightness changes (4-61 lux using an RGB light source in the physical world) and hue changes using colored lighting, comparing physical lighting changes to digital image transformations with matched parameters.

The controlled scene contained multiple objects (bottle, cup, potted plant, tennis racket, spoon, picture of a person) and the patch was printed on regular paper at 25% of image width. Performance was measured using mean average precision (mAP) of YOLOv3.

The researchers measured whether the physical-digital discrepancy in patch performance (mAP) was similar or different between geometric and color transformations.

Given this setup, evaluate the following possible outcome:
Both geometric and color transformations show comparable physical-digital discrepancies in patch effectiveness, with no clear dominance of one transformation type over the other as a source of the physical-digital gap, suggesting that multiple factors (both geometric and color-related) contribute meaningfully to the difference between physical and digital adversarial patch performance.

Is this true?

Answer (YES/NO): NO